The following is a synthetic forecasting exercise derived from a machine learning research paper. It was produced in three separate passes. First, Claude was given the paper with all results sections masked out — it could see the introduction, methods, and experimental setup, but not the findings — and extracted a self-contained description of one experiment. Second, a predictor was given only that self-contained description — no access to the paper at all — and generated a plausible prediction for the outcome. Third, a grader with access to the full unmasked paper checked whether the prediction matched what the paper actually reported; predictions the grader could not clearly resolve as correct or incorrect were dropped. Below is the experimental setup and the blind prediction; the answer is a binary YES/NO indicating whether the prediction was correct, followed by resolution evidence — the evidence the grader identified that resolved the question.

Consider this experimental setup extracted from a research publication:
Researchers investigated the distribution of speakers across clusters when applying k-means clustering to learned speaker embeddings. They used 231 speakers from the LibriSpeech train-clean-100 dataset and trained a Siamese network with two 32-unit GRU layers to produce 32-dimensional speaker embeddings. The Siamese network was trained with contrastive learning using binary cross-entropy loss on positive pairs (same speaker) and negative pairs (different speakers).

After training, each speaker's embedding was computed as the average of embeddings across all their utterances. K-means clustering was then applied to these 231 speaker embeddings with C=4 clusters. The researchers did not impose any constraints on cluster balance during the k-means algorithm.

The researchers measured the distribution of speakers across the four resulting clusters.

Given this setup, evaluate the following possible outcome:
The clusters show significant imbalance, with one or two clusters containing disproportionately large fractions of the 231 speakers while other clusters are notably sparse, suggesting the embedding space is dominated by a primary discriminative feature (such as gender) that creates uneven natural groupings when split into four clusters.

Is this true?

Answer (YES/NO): YES